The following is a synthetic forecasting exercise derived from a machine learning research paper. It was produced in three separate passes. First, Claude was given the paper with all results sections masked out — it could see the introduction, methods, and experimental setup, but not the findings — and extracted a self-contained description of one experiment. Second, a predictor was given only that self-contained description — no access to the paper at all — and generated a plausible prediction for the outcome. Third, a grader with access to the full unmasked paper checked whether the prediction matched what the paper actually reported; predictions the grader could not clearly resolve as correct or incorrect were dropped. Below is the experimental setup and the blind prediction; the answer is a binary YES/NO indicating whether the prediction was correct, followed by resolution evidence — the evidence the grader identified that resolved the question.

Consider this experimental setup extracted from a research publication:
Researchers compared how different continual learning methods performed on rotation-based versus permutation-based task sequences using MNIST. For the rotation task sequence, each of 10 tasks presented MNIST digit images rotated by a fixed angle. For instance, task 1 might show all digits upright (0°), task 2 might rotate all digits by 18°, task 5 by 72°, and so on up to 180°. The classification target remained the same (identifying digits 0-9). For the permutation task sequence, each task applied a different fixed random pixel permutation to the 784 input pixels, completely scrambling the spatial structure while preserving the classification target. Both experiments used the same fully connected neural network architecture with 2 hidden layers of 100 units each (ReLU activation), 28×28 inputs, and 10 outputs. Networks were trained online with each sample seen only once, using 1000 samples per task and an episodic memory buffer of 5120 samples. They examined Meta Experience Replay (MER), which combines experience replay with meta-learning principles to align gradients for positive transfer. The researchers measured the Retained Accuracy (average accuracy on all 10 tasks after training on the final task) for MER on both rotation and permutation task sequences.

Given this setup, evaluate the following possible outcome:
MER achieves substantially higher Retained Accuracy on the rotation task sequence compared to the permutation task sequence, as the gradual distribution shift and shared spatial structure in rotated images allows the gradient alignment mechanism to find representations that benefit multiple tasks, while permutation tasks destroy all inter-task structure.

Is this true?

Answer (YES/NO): NO